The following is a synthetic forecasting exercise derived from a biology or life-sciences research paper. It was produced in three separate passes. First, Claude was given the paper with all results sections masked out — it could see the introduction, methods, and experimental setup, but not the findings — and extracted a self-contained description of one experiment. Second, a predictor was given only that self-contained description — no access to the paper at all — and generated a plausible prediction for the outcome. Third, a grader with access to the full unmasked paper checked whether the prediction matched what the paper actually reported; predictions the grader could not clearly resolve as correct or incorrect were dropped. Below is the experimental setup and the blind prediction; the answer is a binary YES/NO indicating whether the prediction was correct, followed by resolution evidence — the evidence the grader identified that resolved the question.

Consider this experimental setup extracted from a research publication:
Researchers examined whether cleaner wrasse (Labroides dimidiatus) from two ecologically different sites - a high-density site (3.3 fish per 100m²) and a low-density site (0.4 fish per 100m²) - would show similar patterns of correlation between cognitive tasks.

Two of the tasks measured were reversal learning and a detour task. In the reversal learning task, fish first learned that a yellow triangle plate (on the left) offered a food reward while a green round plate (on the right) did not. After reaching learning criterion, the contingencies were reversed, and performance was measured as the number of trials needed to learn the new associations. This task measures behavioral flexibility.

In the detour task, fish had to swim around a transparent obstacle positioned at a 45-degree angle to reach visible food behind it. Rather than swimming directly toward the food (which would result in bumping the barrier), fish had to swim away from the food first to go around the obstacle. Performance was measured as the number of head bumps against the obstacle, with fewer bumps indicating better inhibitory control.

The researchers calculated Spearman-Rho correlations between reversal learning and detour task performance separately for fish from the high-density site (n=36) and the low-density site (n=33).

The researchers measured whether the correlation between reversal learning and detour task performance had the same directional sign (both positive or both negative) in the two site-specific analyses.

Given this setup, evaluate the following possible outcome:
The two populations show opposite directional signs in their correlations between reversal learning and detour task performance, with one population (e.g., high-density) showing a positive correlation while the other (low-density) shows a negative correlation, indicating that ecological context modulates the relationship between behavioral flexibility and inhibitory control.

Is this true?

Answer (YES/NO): YES